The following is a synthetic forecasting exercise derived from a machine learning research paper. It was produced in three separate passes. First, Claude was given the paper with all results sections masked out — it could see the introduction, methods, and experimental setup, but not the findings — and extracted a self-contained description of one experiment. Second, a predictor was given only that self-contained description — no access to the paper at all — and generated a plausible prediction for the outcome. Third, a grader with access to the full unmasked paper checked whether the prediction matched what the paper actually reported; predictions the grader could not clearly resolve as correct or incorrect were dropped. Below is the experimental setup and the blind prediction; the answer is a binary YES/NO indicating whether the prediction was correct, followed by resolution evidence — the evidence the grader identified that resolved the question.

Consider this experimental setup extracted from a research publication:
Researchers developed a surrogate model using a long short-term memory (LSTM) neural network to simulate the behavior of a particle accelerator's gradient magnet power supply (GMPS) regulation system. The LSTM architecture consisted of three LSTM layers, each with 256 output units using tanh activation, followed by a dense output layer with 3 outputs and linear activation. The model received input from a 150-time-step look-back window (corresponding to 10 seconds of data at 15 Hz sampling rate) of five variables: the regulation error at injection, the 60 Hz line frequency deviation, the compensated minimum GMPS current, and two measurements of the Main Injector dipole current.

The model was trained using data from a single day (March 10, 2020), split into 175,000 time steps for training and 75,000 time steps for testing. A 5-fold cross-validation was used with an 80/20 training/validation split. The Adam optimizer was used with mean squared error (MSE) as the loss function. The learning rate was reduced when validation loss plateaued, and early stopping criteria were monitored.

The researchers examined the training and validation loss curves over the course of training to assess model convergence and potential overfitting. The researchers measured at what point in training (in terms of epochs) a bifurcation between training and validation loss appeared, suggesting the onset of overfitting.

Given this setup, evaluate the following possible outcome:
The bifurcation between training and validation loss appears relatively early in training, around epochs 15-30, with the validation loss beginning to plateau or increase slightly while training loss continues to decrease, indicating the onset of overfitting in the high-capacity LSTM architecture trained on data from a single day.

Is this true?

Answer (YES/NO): NO